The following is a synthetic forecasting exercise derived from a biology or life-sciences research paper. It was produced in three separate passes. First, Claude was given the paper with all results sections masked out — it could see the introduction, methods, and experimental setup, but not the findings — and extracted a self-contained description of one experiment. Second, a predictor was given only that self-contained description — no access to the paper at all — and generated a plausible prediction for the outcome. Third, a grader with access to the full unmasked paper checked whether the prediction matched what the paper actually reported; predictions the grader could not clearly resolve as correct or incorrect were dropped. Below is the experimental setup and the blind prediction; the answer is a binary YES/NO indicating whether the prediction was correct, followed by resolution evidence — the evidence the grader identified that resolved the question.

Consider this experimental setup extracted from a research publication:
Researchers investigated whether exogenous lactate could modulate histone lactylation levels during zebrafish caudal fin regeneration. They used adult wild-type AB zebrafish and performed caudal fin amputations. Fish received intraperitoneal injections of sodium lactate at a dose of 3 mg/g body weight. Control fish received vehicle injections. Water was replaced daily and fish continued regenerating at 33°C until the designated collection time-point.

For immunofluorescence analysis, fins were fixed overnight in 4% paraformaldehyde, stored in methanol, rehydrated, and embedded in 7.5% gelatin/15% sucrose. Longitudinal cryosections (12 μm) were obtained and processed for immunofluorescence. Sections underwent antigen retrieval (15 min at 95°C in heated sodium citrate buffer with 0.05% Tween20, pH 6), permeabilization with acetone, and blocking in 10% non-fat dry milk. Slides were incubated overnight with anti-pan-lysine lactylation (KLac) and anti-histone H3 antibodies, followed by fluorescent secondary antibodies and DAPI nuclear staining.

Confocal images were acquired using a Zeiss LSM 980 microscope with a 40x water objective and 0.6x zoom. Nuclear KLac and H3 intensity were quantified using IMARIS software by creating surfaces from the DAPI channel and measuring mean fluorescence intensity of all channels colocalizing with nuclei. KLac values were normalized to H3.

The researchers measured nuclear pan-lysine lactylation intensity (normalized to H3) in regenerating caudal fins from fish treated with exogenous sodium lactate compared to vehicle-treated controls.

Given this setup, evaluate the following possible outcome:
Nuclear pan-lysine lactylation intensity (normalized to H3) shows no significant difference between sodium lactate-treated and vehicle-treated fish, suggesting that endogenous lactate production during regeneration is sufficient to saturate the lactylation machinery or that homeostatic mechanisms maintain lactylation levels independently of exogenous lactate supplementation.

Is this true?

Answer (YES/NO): NO